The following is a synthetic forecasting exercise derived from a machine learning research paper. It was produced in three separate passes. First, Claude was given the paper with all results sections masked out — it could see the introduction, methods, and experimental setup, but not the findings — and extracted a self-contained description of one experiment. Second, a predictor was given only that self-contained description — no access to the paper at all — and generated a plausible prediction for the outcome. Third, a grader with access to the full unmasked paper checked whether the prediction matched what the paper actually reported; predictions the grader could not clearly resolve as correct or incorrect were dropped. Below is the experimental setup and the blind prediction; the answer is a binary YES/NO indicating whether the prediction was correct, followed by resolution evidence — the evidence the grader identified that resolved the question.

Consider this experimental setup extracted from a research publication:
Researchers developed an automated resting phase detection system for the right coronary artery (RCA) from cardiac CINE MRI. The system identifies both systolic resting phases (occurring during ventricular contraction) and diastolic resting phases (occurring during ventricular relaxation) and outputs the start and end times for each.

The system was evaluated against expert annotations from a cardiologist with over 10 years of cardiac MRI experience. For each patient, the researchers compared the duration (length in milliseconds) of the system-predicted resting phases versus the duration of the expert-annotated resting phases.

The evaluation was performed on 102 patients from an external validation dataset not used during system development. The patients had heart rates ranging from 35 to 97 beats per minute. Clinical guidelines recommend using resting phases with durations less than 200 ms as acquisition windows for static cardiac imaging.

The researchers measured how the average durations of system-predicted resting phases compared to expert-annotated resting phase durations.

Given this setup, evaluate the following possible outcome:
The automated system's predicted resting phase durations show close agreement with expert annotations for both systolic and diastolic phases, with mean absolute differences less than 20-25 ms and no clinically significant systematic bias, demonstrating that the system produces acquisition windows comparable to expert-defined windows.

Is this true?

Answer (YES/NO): NO